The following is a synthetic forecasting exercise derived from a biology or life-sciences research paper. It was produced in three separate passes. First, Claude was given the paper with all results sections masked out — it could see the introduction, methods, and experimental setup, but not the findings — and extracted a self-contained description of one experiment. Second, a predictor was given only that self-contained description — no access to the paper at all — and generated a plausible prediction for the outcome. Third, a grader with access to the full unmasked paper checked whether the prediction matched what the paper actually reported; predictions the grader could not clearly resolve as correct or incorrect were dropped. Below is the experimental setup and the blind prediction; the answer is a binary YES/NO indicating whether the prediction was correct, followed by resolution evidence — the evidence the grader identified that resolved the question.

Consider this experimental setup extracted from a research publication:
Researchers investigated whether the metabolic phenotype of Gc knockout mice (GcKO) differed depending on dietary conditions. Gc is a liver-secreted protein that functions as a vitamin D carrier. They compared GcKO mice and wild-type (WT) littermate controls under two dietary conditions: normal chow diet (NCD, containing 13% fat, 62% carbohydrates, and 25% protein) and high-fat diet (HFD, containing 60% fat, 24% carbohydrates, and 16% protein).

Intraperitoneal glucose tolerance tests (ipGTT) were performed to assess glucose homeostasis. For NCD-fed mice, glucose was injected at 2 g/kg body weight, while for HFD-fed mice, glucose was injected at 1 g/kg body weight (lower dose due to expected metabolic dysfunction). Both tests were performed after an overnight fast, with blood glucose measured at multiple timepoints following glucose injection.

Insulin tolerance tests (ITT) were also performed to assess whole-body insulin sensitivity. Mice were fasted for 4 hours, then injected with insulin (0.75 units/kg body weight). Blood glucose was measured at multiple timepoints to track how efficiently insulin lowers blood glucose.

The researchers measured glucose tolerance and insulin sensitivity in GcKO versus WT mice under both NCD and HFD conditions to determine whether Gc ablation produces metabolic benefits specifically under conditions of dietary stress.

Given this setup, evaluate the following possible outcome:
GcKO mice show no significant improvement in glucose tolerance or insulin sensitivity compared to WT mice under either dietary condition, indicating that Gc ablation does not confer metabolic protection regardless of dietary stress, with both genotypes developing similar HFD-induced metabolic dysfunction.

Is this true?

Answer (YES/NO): NO